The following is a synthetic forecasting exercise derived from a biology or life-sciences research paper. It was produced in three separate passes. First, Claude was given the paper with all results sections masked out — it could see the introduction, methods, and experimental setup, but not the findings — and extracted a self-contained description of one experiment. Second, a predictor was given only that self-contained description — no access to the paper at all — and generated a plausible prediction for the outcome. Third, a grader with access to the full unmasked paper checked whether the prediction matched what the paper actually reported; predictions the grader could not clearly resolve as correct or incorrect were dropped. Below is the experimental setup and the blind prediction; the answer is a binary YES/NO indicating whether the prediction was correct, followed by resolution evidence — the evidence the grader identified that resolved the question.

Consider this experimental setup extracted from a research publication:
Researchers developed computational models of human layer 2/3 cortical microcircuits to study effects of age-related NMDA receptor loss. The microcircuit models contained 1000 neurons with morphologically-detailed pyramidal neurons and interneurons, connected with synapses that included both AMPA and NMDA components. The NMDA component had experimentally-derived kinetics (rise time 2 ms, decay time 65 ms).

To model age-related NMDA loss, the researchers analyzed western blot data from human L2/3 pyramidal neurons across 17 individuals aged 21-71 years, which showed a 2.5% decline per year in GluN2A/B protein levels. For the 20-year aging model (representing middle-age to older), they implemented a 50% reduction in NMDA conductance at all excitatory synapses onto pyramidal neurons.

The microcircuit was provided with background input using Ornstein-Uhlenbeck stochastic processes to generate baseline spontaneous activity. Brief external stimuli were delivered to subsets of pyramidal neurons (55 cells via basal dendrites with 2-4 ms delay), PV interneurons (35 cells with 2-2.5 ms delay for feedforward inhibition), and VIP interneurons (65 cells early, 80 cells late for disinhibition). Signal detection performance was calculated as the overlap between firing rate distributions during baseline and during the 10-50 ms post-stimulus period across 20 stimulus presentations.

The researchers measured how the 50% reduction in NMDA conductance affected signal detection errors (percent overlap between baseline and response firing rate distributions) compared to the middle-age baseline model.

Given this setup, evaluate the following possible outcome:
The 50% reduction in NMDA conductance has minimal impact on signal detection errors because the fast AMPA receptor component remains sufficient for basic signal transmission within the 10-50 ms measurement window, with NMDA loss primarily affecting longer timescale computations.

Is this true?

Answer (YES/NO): YES